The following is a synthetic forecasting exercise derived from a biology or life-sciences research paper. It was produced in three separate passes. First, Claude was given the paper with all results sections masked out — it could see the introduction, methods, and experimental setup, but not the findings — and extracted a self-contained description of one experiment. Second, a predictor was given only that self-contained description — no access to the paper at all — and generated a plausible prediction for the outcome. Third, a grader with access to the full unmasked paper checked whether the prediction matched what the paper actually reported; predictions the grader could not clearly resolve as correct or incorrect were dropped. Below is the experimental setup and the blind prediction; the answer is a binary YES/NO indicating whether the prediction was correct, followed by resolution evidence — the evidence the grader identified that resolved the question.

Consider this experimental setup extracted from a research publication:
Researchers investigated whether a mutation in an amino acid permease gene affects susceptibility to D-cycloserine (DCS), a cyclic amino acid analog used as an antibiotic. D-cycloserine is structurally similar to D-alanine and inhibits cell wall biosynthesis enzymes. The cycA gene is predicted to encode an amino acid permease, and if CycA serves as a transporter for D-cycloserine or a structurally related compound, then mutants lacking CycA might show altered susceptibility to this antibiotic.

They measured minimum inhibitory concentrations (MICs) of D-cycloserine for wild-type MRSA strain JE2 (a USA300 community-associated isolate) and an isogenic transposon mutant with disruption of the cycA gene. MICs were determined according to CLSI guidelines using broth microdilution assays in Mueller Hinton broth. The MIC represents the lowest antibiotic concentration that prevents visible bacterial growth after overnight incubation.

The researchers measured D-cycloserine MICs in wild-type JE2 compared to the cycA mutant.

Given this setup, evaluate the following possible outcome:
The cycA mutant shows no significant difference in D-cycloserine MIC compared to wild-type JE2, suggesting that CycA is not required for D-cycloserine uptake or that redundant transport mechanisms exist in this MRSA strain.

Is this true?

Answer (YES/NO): NO